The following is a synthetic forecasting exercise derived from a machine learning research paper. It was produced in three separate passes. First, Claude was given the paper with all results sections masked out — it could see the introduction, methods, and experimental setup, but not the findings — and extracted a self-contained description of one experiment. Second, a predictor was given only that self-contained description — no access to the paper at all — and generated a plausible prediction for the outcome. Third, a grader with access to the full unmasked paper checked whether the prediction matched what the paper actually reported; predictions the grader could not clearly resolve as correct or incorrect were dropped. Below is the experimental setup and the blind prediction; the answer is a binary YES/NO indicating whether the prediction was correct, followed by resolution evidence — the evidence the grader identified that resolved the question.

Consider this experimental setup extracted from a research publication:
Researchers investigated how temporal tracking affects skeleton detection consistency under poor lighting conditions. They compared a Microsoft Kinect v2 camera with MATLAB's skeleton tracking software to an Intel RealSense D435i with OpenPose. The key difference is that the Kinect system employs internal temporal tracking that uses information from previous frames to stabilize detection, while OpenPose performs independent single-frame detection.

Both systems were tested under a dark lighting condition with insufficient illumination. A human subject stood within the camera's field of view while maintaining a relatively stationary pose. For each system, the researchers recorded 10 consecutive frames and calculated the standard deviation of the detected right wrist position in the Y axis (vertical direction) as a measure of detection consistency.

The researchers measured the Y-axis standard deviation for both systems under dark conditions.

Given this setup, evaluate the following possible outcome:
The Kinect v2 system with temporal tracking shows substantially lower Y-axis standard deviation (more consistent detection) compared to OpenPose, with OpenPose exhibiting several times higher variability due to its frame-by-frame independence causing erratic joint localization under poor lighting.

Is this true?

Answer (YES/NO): YES